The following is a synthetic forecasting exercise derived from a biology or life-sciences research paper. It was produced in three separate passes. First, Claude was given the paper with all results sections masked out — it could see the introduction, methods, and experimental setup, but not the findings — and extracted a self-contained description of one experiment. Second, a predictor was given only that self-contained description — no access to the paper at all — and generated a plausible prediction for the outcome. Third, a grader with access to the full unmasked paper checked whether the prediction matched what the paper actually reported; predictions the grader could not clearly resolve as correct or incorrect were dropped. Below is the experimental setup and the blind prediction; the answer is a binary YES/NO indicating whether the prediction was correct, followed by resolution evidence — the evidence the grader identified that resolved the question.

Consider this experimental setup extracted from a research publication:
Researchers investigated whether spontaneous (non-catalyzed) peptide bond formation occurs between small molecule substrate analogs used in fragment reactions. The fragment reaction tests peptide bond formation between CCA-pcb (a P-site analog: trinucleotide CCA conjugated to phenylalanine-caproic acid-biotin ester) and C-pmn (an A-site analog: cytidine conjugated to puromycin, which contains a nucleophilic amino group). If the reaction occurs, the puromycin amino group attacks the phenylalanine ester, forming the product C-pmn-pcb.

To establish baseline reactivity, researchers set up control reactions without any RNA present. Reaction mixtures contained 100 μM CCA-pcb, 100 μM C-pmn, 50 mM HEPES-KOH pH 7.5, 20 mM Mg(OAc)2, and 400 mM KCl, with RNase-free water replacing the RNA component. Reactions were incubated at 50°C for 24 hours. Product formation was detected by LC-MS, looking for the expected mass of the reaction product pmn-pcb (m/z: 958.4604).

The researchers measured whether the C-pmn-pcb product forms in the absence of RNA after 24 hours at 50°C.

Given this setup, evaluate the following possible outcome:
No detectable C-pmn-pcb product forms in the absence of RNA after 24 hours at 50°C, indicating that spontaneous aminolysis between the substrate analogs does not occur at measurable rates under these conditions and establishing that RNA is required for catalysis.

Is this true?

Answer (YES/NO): NO